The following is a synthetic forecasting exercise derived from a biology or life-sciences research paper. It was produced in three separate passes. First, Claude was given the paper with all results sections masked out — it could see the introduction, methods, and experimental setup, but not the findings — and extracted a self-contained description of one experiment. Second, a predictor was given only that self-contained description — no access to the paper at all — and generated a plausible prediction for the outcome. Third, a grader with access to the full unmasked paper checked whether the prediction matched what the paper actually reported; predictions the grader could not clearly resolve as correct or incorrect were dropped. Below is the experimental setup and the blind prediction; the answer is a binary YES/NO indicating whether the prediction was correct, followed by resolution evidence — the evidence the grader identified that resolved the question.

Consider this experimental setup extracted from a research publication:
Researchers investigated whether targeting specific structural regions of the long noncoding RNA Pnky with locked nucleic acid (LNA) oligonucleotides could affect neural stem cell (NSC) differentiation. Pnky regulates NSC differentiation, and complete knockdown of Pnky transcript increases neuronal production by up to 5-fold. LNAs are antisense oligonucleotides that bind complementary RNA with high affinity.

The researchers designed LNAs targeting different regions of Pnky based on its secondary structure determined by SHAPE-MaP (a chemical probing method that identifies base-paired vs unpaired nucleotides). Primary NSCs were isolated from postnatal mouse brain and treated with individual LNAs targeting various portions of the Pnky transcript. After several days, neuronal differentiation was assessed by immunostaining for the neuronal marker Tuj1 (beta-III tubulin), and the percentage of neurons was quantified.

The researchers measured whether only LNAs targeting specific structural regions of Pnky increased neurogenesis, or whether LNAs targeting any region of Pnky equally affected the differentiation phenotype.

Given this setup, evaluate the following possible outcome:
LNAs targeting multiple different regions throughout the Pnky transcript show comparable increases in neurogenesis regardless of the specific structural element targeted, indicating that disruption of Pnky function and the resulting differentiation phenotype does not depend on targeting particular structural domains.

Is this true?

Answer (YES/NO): NO